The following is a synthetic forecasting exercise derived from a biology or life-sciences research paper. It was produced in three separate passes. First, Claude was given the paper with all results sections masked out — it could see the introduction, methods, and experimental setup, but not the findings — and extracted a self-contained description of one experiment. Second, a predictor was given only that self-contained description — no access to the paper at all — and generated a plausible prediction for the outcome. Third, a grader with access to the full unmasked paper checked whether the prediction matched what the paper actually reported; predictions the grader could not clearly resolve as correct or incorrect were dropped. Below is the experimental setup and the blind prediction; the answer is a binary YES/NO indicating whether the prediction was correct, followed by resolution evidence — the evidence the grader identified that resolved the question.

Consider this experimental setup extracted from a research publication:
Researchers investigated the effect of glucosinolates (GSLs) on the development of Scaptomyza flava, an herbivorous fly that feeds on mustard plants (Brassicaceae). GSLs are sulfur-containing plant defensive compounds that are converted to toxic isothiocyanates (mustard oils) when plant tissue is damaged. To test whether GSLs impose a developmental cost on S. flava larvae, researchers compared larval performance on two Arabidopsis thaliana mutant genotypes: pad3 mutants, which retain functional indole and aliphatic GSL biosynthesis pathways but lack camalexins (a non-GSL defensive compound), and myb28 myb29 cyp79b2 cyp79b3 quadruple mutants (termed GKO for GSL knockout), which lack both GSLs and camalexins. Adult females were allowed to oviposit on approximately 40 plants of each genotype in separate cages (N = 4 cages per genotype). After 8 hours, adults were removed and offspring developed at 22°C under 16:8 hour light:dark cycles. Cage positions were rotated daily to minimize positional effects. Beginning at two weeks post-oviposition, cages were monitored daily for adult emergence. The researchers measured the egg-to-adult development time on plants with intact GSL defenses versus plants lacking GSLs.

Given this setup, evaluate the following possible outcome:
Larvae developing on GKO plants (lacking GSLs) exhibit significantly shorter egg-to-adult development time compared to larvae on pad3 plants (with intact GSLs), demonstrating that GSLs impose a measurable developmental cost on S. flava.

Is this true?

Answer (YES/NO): YES